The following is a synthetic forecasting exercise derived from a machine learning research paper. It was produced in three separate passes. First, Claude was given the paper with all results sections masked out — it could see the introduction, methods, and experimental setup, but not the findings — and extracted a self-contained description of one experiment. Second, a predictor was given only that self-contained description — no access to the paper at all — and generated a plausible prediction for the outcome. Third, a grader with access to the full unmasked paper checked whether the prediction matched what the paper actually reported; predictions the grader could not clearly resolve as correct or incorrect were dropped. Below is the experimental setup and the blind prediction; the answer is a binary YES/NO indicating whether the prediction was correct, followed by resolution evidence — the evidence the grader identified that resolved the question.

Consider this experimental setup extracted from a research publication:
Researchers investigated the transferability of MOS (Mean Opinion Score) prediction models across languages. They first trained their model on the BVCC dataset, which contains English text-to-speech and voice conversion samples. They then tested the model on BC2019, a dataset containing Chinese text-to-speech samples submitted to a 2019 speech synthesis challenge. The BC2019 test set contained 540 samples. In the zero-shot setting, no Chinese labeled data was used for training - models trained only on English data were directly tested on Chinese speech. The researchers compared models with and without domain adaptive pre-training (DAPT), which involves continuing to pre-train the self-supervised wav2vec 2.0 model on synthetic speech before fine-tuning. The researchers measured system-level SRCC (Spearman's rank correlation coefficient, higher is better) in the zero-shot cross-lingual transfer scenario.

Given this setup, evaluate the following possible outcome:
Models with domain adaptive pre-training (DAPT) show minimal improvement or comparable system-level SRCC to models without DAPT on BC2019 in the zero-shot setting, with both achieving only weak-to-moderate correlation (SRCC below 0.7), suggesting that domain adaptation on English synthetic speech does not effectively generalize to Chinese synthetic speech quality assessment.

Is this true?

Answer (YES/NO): NO